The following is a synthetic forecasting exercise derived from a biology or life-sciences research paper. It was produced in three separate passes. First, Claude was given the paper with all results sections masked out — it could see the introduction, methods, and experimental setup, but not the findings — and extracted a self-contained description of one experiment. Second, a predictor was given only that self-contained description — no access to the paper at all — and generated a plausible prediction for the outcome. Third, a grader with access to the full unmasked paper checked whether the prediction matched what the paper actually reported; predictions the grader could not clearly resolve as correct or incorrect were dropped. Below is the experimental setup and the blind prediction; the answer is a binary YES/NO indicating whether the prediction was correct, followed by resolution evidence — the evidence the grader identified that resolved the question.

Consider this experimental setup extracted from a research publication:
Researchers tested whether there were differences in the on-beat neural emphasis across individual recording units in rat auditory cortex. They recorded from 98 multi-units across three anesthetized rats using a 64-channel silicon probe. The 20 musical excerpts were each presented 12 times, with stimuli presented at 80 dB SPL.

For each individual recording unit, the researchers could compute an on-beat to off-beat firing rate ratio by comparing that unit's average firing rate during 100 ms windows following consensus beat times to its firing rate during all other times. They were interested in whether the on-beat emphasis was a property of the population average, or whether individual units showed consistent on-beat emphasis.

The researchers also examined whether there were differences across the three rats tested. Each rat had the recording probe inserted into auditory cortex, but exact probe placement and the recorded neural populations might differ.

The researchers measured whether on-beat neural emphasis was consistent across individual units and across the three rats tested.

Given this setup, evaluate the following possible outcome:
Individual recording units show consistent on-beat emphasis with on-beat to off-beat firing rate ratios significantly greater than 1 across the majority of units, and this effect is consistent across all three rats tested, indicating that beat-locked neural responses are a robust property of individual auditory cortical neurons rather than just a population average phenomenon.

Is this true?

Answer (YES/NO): NO